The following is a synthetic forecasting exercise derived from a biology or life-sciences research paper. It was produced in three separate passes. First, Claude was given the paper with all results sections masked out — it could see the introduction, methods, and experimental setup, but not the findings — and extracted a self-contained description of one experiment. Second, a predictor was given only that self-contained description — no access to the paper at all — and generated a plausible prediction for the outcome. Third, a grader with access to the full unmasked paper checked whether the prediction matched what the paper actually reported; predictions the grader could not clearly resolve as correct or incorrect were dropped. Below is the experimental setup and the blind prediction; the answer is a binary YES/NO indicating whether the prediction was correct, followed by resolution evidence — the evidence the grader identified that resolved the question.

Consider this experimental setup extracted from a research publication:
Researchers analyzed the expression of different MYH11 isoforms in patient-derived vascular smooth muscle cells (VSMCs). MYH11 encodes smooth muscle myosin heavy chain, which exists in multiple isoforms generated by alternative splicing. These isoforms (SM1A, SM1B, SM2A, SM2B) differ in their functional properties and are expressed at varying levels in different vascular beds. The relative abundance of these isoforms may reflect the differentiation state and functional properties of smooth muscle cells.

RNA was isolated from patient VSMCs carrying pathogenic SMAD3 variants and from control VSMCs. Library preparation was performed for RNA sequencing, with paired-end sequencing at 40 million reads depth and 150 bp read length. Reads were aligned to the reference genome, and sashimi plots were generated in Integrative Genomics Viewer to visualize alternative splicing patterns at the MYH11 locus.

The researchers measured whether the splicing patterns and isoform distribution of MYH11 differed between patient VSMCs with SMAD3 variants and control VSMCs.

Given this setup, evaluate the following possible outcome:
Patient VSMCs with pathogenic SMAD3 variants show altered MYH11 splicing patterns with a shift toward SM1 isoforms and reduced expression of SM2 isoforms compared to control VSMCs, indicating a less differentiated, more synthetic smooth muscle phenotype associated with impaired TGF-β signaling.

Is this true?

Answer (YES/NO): NO